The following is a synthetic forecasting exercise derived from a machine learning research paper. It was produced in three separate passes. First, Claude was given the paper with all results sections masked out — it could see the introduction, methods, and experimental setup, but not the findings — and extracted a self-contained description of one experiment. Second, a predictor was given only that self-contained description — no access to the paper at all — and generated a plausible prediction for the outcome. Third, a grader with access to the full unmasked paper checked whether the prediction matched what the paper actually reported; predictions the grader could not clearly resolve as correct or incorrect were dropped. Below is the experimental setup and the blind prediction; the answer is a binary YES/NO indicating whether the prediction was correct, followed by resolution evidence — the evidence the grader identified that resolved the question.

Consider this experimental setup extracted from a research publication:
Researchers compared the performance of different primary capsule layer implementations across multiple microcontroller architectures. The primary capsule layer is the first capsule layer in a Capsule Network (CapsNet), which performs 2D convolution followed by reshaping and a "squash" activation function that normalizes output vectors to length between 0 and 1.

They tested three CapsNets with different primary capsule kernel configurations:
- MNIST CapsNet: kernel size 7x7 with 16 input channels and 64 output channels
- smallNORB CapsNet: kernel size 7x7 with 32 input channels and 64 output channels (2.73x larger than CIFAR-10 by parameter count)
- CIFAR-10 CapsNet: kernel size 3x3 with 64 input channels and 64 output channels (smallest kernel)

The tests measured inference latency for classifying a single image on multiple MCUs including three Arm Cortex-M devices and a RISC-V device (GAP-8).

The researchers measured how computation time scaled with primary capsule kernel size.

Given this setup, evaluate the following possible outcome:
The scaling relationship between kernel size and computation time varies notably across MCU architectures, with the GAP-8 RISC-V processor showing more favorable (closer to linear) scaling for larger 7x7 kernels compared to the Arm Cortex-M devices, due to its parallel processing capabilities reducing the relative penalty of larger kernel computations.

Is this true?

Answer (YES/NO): NO